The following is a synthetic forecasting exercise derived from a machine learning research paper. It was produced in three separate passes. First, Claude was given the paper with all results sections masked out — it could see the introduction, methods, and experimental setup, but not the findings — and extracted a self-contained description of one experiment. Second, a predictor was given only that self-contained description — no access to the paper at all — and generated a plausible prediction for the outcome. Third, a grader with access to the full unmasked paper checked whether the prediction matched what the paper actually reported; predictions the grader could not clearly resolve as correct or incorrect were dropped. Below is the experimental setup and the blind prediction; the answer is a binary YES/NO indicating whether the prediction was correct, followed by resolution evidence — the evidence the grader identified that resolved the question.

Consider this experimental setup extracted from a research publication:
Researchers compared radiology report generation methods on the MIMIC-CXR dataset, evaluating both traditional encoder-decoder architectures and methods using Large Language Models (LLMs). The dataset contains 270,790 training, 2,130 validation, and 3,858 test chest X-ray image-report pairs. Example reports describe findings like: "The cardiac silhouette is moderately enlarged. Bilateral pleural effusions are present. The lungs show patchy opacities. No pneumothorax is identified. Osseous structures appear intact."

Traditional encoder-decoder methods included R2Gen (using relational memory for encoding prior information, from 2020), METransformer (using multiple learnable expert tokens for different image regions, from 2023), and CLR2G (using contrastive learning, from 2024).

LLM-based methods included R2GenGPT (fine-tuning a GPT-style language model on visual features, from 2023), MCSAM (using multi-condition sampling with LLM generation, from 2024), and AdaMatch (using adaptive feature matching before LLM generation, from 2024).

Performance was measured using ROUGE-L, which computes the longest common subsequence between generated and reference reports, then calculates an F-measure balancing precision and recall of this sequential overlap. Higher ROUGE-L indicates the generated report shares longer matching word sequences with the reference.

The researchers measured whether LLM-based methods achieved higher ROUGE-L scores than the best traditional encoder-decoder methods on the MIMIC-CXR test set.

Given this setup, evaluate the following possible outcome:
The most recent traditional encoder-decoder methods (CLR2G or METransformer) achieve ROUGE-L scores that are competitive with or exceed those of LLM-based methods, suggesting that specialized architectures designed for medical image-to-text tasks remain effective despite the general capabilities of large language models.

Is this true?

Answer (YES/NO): YES